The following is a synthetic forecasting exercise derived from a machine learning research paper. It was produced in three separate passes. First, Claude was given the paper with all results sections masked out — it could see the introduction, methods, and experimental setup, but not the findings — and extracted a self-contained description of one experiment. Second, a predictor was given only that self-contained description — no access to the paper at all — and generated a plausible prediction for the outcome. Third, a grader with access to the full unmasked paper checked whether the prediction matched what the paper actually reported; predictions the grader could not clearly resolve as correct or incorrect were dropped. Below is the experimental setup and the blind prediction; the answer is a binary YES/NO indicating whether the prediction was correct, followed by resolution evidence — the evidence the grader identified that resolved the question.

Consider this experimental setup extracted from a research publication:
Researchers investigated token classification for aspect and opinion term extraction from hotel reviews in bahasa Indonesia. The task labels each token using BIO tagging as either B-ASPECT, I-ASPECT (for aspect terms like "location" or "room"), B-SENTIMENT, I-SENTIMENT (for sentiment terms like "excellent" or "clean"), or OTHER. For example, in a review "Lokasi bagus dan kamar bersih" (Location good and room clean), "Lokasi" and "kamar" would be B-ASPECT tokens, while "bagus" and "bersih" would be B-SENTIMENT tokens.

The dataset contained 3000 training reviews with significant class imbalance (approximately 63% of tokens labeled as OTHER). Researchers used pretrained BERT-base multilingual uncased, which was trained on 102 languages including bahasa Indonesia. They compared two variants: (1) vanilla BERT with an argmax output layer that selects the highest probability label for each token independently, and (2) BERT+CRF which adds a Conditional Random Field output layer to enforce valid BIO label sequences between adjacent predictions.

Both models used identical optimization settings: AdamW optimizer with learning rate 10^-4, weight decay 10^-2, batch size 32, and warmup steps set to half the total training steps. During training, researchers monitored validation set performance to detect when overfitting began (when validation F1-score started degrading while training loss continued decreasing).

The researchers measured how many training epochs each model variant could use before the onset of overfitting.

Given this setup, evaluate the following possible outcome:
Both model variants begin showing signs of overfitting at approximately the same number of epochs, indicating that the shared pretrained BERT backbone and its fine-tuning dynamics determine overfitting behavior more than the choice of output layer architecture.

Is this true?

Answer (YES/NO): NO